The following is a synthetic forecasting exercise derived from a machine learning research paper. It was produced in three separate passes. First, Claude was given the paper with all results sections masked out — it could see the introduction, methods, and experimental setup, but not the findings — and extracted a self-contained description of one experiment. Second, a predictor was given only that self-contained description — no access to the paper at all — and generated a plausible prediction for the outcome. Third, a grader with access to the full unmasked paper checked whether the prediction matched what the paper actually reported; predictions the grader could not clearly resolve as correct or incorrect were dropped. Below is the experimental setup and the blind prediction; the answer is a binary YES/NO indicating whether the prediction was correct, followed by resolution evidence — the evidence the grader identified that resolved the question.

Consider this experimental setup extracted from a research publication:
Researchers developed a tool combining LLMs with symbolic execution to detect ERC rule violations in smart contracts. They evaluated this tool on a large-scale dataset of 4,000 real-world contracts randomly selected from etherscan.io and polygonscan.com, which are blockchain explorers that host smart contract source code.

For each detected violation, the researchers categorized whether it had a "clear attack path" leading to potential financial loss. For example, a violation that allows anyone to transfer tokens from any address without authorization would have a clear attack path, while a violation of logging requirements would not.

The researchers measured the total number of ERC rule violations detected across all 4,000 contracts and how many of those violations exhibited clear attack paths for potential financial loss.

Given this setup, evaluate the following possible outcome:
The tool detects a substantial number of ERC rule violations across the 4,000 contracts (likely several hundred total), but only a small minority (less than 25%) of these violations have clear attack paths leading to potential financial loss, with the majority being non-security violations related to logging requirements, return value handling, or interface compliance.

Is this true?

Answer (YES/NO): NO